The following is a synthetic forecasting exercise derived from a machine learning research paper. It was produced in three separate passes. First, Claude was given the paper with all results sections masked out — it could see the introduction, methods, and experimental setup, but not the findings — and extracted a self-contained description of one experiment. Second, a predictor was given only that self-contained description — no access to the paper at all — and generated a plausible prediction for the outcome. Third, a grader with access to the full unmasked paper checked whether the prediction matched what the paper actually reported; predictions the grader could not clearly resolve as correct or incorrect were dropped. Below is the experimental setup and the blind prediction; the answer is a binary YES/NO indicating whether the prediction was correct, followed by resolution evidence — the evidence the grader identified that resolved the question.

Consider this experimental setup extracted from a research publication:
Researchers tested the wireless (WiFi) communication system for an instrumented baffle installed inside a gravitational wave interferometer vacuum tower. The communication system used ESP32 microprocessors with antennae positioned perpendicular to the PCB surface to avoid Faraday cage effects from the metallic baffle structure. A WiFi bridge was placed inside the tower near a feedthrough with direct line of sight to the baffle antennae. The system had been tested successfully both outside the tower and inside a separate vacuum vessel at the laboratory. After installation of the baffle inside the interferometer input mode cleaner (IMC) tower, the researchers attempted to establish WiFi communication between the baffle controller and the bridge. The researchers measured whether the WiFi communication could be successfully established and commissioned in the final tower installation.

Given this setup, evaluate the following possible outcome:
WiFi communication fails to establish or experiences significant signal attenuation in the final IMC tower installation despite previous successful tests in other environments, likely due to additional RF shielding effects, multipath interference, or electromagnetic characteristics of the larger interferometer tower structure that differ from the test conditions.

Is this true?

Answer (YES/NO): YES